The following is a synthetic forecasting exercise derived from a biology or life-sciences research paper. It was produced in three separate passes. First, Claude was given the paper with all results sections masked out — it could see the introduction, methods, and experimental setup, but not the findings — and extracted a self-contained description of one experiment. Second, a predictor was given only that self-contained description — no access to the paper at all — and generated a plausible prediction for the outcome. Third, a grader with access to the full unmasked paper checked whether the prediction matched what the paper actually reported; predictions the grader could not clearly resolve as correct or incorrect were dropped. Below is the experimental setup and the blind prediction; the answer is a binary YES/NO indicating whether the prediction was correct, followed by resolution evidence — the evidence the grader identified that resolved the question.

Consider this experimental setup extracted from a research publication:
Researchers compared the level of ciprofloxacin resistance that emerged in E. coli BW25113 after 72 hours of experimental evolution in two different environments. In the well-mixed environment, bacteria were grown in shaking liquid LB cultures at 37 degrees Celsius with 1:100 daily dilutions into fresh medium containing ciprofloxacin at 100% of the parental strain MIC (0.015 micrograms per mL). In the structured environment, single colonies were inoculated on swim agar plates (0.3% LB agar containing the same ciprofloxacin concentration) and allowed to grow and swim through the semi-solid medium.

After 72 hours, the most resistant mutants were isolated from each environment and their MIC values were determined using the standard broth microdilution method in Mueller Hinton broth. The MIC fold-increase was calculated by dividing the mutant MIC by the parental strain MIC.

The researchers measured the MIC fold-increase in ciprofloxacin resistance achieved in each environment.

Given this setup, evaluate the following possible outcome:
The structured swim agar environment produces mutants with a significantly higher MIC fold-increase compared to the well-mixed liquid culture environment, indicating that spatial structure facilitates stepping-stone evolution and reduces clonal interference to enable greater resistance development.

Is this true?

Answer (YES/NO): NO